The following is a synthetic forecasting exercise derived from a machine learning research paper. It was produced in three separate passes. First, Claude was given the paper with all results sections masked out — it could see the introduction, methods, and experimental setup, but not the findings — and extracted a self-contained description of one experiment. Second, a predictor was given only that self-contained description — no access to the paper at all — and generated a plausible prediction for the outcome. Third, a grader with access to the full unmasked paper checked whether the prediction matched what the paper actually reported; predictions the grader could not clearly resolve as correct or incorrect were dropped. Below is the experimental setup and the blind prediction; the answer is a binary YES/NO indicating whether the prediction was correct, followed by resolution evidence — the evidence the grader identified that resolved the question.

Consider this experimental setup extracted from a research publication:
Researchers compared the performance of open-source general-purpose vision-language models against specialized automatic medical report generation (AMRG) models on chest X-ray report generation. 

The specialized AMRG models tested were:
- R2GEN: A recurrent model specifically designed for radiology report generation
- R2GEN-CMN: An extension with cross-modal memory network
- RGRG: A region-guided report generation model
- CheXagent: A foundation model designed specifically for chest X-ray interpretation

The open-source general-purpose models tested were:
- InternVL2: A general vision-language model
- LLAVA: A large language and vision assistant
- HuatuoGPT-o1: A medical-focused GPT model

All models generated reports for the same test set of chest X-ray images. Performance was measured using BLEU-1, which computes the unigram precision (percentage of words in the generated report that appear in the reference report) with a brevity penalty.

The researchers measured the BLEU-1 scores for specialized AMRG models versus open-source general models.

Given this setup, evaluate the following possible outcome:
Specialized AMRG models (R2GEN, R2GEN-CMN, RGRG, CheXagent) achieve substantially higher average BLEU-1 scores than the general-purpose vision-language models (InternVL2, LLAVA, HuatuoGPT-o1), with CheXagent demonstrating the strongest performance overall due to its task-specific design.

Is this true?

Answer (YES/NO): NO